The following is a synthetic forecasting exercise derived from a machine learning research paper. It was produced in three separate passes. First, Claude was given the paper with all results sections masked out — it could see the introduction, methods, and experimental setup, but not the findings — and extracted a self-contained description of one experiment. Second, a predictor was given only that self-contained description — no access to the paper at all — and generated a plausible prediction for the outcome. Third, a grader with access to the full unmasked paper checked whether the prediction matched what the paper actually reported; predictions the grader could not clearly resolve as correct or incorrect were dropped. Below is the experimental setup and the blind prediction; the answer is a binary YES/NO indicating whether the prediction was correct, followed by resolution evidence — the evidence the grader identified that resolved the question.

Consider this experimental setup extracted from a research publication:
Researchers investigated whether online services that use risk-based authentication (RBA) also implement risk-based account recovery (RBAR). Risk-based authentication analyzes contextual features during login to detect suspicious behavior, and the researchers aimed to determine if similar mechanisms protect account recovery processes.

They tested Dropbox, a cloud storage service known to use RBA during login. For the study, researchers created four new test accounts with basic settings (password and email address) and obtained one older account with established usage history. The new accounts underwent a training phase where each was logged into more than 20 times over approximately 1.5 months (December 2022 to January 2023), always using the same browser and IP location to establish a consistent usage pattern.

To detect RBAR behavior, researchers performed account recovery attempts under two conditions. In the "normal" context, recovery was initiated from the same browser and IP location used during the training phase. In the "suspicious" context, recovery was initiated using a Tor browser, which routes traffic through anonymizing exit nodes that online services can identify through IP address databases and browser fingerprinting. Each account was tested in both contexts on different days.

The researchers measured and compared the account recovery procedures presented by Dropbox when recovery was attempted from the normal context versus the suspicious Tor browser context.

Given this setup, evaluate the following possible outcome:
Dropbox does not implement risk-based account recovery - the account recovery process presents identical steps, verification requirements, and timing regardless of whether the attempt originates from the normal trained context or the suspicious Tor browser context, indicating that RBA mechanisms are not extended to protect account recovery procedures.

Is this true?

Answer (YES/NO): YES